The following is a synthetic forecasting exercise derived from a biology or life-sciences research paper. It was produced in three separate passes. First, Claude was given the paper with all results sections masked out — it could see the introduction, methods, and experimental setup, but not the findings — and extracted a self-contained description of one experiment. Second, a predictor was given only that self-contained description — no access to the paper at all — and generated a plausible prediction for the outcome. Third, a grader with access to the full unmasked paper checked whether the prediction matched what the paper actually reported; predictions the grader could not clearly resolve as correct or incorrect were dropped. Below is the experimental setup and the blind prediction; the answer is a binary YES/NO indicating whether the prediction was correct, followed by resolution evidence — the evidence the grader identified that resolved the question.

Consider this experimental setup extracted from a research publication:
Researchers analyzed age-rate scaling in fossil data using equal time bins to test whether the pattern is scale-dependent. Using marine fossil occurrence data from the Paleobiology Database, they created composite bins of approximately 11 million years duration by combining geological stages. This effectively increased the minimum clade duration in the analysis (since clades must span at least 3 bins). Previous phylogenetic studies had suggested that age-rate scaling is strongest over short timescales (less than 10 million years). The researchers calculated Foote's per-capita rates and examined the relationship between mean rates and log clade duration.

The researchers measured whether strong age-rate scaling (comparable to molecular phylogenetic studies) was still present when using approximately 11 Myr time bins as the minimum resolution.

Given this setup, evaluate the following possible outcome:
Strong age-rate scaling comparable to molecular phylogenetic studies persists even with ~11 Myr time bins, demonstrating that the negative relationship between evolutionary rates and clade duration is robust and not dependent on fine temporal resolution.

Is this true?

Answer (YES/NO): YES